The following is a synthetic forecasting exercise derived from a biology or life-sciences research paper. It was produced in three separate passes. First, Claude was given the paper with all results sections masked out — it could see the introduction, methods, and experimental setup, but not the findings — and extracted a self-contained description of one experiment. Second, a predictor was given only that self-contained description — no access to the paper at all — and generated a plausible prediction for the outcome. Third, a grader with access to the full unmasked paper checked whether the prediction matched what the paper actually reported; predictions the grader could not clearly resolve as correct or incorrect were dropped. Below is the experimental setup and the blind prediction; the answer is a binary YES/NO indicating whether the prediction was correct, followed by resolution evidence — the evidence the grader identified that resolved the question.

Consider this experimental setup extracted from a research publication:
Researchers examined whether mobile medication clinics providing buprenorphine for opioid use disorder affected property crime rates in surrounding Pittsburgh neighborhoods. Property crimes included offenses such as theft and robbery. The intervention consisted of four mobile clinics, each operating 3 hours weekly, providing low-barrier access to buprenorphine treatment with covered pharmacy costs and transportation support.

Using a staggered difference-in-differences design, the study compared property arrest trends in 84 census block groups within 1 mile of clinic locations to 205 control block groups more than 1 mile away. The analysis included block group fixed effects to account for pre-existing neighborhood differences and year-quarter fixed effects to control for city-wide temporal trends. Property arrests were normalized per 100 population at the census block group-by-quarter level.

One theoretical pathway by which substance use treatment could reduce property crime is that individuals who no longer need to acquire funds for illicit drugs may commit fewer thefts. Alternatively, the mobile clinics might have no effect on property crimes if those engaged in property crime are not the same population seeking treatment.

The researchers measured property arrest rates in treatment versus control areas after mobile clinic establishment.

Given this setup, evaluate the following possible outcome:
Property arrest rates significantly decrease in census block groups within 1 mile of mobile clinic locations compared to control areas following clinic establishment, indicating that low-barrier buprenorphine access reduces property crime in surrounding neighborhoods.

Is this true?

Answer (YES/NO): NO